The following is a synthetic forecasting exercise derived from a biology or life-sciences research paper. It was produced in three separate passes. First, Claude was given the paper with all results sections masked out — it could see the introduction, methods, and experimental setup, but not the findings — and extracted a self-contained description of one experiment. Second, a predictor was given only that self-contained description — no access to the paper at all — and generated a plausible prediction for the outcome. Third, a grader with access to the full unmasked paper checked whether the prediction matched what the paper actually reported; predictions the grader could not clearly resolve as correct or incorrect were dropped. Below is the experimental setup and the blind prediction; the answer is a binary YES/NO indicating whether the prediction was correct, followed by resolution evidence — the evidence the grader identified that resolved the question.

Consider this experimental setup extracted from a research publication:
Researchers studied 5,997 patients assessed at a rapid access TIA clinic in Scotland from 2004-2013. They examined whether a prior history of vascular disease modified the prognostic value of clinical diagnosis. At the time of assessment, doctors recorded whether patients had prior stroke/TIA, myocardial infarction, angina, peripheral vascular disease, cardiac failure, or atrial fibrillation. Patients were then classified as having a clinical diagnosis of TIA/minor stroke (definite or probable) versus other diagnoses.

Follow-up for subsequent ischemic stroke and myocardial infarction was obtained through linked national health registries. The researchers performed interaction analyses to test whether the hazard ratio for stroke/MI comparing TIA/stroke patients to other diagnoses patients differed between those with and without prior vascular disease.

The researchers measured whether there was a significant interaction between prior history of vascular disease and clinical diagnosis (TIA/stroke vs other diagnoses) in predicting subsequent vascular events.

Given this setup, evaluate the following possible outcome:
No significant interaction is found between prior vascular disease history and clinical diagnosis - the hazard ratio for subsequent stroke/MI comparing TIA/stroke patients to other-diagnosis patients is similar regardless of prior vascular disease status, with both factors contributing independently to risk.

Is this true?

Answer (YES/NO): NO